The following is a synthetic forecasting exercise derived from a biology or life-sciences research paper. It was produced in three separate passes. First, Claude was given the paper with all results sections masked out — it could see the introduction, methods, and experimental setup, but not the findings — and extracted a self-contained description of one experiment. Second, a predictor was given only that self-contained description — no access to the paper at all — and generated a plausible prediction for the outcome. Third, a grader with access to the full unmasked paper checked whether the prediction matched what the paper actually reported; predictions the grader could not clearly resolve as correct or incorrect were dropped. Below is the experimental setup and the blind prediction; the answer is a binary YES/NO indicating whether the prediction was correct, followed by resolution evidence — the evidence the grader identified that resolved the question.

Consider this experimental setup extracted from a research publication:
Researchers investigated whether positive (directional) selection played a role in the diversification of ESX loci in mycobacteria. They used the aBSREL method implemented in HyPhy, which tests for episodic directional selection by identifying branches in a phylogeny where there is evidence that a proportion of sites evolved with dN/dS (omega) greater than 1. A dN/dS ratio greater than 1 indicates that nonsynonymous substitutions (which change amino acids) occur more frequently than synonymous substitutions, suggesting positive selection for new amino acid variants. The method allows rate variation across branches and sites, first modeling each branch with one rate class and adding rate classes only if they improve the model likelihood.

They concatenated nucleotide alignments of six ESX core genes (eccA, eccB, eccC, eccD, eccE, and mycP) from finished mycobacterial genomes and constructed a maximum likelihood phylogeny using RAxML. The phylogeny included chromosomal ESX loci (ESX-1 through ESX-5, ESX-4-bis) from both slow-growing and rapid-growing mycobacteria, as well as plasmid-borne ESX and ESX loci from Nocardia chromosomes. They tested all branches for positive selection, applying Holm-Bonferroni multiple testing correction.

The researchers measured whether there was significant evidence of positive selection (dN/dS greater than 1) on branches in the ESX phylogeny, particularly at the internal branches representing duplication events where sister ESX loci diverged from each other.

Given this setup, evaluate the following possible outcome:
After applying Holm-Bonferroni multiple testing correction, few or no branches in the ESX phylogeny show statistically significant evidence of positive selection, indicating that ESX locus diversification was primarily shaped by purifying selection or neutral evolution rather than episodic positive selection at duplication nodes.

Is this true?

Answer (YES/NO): NO